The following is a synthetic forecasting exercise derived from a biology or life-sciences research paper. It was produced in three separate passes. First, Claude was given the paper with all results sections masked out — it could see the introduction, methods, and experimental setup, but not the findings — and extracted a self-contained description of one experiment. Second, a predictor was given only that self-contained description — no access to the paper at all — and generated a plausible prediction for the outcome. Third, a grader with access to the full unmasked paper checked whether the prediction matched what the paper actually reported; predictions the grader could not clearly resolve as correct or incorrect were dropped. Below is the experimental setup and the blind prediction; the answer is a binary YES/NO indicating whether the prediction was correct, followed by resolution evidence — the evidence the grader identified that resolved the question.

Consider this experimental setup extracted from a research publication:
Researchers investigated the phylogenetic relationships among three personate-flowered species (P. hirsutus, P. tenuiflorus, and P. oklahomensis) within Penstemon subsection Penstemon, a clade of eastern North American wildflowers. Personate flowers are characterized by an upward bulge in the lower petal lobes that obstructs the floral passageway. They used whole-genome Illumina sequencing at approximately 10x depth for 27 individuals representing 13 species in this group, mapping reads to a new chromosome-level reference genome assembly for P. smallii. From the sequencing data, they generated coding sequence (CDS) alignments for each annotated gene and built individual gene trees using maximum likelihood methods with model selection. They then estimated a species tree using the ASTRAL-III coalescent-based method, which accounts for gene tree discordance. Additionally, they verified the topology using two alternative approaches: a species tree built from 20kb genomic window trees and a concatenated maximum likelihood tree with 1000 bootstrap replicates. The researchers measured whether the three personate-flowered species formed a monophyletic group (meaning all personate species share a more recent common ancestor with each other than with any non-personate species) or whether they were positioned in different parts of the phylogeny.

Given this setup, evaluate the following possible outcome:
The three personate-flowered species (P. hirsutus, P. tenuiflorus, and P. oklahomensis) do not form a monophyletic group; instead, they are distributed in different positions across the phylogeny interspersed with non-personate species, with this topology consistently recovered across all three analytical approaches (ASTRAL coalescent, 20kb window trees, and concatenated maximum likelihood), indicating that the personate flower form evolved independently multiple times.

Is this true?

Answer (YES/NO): YES